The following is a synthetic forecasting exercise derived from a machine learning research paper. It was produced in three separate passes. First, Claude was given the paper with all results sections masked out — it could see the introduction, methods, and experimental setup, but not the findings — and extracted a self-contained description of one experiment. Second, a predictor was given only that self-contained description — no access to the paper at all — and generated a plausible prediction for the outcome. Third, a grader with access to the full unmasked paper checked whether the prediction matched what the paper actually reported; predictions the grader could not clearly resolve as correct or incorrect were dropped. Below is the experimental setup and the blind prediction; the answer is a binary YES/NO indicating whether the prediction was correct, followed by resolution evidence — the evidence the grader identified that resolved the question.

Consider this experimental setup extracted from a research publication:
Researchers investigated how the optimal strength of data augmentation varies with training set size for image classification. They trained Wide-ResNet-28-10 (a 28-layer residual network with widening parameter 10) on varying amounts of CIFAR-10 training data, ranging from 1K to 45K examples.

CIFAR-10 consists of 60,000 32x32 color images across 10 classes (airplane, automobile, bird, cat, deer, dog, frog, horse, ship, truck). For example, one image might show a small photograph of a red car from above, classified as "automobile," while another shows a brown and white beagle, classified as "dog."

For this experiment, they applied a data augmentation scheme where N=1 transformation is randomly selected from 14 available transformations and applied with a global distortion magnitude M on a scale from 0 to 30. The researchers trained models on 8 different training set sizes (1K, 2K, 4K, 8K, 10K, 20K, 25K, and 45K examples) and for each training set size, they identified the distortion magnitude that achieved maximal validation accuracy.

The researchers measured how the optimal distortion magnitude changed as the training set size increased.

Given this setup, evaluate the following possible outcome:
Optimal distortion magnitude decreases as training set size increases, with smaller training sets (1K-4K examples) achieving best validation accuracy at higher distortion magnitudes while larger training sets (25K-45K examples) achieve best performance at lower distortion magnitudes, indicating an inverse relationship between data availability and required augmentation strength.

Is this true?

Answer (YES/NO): NO